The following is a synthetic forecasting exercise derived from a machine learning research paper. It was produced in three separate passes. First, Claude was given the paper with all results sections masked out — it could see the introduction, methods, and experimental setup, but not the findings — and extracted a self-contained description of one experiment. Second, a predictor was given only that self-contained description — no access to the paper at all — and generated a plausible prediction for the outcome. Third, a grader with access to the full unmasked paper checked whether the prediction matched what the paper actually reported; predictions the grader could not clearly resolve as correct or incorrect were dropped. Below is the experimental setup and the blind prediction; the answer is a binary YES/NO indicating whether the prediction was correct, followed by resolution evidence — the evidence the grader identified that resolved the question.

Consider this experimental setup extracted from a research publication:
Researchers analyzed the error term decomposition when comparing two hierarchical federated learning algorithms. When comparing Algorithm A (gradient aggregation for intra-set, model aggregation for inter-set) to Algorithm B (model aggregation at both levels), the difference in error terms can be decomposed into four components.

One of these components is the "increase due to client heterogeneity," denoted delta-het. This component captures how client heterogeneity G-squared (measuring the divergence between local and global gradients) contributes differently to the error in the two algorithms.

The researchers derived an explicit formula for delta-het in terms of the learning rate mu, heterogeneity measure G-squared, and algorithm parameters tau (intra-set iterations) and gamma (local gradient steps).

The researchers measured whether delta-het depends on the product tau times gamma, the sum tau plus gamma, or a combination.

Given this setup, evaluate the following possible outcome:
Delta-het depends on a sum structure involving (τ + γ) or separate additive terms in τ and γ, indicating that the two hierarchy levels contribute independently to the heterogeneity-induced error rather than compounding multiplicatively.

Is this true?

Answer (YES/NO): NO